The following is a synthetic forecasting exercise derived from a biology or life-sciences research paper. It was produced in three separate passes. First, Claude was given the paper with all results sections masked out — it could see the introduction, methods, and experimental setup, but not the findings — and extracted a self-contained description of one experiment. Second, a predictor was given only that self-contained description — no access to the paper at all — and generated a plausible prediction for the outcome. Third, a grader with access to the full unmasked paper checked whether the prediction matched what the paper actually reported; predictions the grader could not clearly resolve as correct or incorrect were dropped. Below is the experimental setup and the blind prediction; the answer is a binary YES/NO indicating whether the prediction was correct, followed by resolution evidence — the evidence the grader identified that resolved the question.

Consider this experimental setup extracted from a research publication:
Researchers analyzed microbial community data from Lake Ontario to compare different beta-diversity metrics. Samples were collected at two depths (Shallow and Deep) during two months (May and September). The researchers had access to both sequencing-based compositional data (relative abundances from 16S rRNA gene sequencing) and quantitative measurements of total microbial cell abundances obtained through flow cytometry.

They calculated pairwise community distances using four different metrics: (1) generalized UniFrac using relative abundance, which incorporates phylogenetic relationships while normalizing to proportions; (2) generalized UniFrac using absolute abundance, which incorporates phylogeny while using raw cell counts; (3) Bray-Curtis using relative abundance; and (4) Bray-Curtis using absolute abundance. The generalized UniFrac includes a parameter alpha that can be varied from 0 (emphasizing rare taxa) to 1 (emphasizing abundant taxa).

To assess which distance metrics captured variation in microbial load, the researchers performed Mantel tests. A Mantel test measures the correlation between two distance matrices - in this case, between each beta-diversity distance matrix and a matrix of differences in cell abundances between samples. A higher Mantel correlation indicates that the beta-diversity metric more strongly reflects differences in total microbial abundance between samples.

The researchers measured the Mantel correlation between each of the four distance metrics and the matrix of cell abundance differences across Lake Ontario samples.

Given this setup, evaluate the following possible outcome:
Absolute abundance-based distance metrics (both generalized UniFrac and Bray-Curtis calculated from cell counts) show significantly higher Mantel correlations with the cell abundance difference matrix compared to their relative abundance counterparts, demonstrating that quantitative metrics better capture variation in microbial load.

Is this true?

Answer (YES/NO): YES